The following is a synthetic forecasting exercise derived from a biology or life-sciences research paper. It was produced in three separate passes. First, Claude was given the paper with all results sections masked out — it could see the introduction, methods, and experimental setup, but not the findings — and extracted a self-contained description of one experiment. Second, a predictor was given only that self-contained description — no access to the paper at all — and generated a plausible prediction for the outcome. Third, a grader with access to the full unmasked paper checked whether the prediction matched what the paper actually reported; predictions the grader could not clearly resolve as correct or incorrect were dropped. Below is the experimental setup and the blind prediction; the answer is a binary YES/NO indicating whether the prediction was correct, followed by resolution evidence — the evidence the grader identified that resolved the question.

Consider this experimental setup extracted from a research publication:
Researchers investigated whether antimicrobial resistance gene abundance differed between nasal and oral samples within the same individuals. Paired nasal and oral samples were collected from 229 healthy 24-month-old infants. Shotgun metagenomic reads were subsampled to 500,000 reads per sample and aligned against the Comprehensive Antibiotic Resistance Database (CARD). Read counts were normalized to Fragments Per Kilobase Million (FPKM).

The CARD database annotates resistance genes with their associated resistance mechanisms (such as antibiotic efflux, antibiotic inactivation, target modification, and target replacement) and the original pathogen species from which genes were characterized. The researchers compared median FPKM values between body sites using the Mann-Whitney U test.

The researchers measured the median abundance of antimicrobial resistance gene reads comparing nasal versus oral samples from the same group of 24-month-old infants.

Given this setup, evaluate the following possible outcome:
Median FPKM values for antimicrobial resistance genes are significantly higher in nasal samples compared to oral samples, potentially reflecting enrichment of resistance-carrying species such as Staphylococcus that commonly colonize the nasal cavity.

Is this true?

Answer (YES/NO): NO